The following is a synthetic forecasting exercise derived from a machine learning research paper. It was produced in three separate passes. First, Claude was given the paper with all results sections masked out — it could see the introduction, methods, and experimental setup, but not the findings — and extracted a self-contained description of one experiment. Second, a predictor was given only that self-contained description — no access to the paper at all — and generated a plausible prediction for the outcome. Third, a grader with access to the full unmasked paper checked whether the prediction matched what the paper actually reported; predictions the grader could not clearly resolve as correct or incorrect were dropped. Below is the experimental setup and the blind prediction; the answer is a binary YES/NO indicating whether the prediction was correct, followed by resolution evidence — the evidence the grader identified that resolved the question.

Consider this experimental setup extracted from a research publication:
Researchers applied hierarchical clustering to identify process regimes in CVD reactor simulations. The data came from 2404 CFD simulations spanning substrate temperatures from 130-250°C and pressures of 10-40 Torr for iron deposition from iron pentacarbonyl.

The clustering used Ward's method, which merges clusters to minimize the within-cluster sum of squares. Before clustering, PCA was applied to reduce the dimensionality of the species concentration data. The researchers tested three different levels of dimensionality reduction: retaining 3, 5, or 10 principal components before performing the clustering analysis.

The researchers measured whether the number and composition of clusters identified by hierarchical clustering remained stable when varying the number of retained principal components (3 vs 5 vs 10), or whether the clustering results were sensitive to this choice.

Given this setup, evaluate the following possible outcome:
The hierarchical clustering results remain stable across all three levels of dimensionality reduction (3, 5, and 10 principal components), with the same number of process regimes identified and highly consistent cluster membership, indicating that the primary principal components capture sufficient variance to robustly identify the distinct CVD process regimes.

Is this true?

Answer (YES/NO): YES